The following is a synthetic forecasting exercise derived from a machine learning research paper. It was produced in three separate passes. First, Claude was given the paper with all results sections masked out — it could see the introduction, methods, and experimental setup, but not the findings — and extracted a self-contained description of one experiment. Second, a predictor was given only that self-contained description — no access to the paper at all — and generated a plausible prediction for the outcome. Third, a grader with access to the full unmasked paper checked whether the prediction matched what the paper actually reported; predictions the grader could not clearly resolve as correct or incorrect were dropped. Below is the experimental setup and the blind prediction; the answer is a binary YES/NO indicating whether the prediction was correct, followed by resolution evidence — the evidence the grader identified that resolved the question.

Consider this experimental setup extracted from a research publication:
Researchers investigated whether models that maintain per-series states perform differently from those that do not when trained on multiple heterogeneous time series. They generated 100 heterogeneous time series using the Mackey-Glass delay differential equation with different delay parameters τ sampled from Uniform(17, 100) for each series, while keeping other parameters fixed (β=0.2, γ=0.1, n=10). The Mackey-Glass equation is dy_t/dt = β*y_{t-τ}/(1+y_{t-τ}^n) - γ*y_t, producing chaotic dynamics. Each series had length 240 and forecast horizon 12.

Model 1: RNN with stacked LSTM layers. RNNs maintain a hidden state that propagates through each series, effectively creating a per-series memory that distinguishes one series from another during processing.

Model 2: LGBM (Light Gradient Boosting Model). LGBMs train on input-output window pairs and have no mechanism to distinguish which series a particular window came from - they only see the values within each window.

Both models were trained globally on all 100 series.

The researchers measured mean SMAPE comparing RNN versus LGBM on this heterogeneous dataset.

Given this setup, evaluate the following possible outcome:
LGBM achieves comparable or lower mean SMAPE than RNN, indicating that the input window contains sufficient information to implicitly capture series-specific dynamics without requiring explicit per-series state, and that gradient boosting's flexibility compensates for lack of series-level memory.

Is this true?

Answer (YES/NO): NO